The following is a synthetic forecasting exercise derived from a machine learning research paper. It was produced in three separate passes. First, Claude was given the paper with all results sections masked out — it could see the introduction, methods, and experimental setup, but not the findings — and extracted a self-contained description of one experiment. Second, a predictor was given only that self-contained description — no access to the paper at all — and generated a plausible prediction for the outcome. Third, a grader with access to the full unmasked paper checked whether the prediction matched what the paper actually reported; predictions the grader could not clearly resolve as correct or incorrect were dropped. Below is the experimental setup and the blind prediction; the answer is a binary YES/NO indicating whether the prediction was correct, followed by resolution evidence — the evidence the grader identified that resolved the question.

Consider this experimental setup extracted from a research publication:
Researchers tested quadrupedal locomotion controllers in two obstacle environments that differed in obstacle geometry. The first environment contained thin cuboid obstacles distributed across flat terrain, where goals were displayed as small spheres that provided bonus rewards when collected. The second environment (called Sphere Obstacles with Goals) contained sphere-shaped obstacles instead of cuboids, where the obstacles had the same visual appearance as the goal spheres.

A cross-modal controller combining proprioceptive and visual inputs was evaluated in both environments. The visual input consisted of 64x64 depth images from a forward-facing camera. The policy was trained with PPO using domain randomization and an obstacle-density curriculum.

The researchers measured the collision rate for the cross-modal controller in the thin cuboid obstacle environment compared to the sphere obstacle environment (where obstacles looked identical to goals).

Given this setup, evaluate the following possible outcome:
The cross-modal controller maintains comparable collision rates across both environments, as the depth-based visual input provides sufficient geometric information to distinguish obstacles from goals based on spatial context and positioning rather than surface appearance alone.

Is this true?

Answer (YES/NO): YES